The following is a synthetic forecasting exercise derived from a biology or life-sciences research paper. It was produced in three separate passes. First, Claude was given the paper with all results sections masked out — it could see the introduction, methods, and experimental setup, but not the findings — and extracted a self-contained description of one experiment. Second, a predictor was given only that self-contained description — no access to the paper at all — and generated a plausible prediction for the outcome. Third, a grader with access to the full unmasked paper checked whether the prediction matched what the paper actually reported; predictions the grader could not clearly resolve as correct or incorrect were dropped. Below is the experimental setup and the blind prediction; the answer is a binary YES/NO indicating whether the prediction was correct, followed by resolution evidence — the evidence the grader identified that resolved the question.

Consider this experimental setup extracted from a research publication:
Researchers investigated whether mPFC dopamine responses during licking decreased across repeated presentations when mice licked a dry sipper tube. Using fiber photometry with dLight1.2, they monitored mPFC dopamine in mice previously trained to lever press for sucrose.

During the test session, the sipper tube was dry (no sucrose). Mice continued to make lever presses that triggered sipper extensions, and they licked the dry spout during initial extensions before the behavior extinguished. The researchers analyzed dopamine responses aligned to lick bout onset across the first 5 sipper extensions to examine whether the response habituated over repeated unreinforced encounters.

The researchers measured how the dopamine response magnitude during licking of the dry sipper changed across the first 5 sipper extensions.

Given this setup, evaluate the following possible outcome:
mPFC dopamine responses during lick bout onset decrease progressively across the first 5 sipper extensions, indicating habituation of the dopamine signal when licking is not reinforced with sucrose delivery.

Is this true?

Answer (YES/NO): YES